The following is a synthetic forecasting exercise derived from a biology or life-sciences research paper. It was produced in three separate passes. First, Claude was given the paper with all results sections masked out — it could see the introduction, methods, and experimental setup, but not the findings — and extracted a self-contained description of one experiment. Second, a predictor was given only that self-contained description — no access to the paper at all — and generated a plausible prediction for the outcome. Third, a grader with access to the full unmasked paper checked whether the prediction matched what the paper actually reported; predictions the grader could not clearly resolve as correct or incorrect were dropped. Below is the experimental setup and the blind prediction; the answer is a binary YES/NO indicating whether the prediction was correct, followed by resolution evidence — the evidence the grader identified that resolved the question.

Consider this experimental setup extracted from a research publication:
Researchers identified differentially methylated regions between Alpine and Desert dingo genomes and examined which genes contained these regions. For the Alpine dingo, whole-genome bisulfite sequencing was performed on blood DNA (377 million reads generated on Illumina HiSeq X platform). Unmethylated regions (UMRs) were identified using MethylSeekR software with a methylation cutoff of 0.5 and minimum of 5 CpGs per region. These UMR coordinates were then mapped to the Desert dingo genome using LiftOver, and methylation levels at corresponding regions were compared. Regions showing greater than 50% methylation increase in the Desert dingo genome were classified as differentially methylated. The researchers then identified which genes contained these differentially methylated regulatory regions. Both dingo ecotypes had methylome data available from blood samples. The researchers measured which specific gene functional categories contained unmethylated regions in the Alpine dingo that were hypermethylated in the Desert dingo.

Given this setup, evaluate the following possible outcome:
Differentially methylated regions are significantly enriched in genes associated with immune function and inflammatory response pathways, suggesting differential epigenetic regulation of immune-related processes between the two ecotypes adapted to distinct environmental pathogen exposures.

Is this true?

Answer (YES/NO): NO